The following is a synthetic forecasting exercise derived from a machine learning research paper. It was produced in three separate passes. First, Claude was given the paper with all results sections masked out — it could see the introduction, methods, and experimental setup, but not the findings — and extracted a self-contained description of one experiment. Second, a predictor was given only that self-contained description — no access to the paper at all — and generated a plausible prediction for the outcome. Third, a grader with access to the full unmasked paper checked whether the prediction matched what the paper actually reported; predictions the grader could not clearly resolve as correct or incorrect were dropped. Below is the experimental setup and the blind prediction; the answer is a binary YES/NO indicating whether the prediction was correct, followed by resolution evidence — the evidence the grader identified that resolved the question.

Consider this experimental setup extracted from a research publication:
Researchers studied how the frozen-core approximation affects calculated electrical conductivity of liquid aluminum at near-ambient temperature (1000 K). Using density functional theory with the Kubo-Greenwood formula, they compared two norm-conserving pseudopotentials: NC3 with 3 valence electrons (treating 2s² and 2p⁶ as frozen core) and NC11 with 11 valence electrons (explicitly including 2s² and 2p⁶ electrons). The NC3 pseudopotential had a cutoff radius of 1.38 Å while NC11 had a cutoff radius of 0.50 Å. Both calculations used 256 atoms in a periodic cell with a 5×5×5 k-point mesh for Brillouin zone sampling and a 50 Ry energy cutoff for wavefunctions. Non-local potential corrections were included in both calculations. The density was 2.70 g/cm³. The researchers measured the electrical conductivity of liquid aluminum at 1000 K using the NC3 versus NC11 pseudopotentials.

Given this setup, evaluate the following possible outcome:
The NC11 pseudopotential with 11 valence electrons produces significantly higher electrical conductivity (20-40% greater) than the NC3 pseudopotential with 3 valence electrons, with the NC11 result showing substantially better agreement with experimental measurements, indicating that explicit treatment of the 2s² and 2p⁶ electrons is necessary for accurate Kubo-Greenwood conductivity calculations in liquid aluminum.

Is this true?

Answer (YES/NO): NO